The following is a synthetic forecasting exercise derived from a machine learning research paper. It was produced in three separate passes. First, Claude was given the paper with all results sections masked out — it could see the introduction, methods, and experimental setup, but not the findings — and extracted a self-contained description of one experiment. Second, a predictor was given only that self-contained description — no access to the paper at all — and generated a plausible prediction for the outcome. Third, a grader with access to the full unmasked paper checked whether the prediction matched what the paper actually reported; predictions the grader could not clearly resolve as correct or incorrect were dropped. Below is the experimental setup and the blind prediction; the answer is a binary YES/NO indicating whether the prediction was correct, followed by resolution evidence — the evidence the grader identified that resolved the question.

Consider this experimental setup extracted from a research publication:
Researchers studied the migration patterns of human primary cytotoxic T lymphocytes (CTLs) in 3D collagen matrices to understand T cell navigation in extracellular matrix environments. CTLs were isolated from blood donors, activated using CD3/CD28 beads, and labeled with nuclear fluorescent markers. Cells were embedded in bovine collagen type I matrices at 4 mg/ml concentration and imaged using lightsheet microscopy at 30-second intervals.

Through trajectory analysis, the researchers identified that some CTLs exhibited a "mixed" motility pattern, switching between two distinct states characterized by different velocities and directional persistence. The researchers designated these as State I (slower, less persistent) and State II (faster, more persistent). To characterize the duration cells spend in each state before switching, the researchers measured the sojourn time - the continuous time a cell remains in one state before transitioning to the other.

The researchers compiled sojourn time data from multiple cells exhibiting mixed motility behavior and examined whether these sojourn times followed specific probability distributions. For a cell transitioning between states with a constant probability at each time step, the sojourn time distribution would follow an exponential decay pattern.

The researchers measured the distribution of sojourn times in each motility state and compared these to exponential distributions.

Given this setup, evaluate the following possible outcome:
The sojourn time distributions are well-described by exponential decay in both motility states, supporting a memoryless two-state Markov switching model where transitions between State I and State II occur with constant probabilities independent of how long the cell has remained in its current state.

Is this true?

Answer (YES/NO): YES